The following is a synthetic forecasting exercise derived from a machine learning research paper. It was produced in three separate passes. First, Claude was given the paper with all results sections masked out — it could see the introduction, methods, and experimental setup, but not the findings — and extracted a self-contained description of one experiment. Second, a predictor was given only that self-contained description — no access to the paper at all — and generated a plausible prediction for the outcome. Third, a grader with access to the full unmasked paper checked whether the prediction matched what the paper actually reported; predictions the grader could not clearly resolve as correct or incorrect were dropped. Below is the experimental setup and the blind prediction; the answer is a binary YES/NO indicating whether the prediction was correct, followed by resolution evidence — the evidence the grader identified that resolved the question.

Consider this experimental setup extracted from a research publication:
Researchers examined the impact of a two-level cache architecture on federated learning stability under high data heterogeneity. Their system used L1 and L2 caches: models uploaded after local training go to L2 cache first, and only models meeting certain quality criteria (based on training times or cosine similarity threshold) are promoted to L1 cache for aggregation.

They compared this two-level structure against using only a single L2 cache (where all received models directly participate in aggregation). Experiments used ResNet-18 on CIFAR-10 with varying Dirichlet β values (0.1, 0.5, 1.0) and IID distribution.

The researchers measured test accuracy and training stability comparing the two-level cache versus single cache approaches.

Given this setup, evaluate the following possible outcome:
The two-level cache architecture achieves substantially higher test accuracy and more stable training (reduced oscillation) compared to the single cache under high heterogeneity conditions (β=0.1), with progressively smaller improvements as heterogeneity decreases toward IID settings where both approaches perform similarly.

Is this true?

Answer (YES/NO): NO